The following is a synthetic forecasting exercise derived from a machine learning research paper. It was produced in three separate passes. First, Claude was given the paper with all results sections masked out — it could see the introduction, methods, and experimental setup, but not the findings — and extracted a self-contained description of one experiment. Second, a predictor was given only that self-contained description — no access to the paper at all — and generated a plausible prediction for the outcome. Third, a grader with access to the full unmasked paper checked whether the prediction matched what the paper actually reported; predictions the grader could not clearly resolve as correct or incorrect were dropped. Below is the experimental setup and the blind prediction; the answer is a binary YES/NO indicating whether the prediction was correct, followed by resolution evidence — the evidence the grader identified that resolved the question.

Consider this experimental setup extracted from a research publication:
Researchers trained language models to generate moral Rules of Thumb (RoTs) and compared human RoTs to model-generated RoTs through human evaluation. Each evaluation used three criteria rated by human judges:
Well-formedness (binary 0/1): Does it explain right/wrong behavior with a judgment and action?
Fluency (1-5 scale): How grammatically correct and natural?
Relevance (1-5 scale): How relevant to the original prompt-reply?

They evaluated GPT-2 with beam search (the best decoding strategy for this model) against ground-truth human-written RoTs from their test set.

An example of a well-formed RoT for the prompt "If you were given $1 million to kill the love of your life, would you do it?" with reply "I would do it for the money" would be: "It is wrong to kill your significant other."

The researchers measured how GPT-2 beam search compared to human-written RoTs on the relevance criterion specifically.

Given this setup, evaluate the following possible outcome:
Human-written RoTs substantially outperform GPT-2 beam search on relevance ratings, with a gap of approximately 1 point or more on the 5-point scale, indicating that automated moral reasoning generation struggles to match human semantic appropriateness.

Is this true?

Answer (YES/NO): NO